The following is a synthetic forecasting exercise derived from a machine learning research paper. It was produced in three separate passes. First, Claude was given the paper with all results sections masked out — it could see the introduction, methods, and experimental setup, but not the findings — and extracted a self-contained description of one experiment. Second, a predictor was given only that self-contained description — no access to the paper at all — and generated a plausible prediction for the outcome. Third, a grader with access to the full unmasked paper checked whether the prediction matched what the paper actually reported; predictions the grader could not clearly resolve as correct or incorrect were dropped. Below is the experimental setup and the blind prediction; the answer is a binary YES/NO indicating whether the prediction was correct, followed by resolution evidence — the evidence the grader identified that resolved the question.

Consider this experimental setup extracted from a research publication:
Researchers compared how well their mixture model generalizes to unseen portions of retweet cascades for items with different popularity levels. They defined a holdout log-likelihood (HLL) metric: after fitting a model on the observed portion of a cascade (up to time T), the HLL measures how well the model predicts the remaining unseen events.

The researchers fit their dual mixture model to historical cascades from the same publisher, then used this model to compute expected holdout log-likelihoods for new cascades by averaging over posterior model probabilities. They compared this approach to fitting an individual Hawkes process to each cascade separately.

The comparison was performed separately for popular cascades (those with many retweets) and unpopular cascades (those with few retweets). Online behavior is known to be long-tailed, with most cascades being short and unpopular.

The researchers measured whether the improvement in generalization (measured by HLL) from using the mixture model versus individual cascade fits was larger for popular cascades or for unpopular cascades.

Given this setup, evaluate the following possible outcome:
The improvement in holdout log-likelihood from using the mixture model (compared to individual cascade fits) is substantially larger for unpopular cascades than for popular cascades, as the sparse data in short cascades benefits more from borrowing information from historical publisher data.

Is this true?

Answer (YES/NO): YES